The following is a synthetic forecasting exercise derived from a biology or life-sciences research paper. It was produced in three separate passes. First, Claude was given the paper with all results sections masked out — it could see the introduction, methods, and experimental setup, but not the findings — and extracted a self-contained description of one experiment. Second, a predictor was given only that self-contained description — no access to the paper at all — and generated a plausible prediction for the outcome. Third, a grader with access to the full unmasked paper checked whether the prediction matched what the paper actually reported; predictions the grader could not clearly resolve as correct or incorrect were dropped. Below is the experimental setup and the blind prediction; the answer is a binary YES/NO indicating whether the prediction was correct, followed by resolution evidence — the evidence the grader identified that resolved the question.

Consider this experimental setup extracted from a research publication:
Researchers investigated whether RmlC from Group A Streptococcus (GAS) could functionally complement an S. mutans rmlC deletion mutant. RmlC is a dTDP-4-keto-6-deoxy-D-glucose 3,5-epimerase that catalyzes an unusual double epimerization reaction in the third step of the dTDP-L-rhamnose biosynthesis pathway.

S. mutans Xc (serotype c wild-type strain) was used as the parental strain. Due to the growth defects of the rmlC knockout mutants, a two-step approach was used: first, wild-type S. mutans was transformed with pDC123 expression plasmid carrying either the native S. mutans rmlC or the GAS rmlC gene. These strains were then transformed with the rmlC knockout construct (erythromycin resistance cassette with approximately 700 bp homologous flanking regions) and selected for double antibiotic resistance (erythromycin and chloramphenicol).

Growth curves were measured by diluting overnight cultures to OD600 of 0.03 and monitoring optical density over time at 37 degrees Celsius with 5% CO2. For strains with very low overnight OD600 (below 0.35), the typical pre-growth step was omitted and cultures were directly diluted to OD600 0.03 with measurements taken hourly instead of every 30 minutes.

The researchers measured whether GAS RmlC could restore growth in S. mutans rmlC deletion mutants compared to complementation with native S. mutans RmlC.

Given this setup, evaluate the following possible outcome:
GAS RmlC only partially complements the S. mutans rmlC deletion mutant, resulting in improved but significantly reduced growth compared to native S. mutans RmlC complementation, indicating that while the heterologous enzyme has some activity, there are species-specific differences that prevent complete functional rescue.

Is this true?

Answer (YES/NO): NO